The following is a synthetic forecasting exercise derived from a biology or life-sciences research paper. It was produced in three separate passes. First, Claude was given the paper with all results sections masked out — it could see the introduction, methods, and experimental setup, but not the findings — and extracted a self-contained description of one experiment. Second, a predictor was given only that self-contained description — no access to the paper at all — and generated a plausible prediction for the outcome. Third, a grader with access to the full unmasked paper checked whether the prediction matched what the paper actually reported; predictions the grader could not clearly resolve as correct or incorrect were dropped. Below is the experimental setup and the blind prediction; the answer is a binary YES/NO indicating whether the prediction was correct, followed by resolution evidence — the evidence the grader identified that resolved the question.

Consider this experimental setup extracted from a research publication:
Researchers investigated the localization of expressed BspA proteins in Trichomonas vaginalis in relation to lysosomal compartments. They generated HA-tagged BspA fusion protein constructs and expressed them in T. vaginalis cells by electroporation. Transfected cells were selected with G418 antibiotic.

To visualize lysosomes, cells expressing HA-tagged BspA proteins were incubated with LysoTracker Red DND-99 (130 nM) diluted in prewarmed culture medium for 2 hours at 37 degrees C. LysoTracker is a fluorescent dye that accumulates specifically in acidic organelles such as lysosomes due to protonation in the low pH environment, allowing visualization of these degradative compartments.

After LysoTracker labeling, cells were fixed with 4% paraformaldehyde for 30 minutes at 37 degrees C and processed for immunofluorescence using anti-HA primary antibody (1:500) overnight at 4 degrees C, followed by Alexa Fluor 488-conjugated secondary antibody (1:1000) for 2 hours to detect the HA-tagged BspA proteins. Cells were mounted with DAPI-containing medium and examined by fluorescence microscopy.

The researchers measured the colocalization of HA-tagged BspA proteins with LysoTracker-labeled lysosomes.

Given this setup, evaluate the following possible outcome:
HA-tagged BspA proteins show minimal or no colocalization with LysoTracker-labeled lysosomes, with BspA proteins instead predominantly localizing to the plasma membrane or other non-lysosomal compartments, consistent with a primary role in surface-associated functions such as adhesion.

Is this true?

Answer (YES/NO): NO